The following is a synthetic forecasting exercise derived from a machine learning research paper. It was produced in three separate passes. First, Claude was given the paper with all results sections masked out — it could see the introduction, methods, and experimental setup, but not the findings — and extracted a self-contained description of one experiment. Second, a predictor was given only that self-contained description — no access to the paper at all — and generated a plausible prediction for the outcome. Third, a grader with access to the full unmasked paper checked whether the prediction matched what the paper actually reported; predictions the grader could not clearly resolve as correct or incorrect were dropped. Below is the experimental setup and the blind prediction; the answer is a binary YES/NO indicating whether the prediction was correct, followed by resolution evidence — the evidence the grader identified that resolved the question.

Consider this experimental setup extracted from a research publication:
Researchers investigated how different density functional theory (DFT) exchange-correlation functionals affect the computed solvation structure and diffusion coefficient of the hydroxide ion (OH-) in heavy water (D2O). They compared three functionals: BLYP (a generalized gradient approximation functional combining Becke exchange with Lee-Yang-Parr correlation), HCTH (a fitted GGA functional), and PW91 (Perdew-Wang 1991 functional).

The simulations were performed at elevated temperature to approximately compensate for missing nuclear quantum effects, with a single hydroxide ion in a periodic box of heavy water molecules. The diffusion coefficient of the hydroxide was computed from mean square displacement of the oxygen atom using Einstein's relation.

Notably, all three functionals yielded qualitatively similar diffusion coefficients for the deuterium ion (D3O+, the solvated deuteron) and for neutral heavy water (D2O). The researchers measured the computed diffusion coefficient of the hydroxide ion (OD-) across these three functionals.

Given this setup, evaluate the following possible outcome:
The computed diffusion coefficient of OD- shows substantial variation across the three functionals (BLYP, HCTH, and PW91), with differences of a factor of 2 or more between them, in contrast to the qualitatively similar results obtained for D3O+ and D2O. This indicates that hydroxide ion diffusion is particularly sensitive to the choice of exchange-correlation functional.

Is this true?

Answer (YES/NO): YES